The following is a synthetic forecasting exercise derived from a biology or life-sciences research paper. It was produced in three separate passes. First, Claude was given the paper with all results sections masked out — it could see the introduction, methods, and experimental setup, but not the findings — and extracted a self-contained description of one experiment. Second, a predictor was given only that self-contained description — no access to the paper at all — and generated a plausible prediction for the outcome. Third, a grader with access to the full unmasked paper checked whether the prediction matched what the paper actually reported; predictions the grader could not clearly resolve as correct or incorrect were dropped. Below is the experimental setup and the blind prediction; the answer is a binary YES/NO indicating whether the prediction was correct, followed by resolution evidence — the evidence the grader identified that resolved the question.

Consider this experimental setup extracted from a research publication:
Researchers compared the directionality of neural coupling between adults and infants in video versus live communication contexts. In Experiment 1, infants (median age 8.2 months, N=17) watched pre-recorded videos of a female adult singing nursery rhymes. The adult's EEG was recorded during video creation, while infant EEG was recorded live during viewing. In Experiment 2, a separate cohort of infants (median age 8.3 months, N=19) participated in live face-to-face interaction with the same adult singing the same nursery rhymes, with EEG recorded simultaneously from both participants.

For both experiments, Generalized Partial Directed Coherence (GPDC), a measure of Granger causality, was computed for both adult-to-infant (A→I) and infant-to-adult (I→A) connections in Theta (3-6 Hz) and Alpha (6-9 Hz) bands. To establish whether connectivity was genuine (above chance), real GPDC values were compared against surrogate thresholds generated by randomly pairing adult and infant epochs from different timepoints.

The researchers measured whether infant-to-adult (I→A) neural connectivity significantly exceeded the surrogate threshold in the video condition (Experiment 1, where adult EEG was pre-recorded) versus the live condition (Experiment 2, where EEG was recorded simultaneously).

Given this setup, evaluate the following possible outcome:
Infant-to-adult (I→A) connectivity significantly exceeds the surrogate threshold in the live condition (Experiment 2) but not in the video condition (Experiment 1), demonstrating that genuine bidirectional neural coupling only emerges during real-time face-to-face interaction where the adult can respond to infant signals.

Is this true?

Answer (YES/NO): YES